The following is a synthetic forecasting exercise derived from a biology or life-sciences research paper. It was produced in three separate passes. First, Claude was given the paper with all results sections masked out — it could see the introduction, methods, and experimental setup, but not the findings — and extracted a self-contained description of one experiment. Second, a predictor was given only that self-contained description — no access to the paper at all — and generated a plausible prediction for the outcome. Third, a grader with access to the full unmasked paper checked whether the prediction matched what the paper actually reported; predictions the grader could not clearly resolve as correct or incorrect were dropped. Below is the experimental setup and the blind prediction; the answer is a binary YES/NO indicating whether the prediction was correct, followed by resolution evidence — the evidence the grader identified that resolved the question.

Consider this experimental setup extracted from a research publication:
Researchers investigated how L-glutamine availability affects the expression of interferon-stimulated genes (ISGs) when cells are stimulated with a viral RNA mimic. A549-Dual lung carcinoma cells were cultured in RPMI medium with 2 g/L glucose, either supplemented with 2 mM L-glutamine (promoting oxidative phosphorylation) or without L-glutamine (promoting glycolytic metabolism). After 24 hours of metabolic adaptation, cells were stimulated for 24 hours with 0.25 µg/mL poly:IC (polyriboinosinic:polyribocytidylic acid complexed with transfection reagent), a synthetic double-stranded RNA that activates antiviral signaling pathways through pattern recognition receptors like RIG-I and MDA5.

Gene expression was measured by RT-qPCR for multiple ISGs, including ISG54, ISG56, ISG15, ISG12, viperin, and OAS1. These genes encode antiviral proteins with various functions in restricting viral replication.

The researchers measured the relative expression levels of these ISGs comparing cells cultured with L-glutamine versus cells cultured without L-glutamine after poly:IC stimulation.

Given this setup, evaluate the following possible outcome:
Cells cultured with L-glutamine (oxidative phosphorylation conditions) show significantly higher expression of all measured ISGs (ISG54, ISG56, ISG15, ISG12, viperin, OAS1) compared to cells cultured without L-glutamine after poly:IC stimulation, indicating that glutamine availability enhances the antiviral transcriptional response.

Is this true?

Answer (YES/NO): NO